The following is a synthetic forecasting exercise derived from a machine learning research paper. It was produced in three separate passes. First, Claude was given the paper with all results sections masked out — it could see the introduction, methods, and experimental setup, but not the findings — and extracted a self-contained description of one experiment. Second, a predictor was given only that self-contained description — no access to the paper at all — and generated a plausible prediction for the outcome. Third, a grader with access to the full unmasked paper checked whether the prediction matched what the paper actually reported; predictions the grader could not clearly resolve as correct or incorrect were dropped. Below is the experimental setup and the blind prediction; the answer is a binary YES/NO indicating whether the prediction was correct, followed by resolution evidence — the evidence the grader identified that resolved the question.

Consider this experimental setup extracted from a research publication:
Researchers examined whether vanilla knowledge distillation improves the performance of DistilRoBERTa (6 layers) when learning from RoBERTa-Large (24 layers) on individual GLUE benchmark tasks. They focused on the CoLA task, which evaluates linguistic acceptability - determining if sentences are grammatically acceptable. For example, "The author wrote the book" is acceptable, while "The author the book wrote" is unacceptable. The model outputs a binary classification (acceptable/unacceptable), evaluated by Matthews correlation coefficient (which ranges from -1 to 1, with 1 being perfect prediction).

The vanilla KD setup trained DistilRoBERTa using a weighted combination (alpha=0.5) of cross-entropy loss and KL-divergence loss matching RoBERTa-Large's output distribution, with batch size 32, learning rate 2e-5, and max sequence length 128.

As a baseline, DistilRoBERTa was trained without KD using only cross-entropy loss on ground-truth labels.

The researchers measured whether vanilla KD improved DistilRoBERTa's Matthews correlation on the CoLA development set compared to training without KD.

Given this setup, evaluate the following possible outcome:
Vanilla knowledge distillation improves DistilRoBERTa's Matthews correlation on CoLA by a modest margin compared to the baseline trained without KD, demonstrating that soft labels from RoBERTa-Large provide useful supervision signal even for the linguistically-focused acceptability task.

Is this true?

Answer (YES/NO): NO